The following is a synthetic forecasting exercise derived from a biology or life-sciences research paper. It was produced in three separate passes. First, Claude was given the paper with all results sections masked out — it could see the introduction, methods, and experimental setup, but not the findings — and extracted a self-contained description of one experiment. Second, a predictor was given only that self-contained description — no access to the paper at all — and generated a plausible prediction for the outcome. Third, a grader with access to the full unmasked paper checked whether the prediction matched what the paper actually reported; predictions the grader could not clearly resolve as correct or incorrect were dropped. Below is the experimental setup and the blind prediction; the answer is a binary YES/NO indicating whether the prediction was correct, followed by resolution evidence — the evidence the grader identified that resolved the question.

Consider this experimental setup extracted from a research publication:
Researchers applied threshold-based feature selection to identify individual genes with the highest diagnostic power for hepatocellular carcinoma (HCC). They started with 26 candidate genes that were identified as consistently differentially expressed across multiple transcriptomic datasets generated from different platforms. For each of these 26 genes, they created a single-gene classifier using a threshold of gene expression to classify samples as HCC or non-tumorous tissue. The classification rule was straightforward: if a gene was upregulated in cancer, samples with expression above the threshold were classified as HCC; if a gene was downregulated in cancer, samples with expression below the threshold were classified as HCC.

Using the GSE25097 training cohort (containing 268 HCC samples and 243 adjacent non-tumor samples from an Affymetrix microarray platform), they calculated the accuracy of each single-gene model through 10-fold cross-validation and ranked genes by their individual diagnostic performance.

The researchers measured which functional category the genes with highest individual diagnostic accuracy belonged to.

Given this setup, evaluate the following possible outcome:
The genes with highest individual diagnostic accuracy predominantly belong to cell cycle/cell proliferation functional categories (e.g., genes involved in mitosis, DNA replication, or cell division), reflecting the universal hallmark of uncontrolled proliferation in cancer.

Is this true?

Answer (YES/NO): NO